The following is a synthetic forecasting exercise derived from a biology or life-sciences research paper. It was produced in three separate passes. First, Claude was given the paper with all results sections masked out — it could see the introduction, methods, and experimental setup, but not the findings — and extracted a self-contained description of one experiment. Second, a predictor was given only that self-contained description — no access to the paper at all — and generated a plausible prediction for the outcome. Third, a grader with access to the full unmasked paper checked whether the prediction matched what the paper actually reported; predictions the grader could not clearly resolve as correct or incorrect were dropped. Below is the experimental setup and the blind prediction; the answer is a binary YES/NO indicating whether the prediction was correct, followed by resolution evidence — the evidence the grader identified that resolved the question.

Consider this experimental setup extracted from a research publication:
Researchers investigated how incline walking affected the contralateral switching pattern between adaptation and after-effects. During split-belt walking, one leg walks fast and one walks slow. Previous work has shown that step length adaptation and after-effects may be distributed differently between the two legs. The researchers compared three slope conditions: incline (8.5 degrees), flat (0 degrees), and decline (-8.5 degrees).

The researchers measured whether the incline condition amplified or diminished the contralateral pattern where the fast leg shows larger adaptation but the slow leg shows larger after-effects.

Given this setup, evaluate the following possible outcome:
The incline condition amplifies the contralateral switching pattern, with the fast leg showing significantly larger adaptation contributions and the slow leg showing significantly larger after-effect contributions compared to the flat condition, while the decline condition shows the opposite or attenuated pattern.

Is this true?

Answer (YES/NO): YES